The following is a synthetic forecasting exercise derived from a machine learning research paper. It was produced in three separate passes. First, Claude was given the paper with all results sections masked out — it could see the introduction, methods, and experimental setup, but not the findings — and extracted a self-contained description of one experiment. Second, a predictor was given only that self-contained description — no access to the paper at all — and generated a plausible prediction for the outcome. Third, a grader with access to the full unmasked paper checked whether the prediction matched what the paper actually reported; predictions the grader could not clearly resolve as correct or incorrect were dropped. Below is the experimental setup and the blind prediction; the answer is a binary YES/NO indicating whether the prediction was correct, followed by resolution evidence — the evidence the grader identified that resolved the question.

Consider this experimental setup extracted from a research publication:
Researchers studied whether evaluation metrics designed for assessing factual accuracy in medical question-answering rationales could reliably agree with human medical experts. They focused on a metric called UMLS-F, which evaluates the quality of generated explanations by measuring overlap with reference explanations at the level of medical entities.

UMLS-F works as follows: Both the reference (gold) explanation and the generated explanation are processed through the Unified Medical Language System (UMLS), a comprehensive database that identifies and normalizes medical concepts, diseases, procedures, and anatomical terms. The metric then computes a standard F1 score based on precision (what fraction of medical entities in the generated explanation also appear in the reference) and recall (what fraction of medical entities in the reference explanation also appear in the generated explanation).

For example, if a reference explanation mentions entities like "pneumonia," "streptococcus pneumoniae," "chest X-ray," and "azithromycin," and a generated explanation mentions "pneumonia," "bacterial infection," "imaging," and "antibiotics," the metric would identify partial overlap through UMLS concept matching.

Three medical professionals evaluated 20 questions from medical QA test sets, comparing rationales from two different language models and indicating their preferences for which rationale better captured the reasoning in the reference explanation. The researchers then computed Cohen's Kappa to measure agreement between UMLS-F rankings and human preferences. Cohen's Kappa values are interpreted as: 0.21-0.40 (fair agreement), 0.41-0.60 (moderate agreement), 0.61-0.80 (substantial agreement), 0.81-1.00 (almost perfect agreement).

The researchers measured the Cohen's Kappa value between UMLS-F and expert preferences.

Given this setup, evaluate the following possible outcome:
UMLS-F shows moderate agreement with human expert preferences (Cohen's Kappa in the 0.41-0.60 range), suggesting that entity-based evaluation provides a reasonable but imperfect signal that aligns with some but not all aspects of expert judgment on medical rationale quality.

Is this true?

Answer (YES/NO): NO